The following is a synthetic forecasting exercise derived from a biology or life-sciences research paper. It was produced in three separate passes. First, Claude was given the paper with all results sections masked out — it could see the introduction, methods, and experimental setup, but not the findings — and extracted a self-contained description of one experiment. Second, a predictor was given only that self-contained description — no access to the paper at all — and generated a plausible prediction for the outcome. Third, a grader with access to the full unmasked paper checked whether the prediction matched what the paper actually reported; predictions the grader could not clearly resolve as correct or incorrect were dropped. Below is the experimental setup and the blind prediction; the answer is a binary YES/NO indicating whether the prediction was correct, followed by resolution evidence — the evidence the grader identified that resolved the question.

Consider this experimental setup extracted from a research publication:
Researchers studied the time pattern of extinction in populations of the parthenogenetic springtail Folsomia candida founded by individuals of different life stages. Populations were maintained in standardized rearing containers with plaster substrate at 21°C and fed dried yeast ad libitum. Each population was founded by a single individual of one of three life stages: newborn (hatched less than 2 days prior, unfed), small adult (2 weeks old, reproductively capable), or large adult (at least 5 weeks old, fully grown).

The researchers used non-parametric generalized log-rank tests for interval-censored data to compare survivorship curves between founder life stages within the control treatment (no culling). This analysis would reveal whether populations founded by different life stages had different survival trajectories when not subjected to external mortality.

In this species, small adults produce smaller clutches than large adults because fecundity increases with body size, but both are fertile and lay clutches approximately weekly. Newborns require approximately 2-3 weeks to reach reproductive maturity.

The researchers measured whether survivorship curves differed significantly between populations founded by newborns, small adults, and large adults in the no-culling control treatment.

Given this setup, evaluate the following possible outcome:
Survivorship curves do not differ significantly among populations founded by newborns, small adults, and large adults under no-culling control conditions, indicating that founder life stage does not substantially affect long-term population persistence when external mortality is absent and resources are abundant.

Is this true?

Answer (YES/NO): YES